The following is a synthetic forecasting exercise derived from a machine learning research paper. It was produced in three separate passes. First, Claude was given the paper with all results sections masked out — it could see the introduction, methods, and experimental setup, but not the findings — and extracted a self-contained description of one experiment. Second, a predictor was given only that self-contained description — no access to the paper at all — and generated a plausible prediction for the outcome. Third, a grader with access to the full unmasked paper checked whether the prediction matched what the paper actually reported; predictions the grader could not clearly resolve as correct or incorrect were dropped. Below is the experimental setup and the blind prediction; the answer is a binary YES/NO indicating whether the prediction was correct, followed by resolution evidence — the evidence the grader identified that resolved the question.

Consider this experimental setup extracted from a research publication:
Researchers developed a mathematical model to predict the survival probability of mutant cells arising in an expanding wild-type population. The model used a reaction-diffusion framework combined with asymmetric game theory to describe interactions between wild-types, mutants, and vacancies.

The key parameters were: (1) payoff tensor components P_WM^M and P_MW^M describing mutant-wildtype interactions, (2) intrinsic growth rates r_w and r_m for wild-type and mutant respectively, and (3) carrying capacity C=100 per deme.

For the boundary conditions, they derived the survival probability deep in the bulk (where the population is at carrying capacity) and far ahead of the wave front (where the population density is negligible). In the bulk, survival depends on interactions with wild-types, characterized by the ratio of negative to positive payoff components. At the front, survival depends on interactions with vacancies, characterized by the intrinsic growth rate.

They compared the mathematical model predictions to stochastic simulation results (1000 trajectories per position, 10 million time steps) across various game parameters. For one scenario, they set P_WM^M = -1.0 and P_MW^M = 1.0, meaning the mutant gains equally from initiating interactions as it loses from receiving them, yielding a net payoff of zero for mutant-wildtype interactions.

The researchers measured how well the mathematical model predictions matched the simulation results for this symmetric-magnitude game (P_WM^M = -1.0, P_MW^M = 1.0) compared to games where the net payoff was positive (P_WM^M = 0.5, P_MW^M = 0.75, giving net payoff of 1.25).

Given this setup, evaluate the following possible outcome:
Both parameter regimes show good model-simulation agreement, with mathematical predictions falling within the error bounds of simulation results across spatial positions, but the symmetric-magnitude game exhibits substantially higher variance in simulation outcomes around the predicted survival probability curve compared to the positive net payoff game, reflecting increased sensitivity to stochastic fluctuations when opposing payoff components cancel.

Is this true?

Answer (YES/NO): NO